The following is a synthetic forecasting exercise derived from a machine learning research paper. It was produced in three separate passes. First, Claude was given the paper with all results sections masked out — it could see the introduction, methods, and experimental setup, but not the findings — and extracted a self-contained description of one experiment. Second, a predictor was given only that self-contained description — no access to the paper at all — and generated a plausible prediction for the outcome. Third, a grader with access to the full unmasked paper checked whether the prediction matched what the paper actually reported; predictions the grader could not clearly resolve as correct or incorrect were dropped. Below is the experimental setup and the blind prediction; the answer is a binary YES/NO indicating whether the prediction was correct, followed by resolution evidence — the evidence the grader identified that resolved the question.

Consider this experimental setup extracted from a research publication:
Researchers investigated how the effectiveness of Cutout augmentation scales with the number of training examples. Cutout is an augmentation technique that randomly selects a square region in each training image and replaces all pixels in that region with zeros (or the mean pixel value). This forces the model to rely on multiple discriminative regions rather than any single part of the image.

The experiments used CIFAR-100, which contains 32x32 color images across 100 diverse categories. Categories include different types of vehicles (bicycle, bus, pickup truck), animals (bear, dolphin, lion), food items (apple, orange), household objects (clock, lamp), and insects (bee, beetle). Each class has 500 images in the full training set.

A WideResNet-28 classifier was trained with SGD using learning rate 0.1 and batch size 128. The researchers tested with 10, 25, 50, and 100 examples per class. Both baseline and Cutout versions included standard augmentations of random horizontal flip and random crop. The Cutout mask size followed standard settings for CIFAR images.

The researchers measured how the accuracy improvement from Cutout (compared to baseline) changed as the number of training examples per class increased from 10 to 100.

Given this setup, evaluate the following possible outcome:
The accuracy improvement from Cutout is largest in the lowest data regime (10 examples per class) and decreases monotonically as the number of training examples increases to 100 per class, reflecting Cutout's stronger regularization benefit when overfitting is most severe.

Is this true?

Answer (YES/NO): NO